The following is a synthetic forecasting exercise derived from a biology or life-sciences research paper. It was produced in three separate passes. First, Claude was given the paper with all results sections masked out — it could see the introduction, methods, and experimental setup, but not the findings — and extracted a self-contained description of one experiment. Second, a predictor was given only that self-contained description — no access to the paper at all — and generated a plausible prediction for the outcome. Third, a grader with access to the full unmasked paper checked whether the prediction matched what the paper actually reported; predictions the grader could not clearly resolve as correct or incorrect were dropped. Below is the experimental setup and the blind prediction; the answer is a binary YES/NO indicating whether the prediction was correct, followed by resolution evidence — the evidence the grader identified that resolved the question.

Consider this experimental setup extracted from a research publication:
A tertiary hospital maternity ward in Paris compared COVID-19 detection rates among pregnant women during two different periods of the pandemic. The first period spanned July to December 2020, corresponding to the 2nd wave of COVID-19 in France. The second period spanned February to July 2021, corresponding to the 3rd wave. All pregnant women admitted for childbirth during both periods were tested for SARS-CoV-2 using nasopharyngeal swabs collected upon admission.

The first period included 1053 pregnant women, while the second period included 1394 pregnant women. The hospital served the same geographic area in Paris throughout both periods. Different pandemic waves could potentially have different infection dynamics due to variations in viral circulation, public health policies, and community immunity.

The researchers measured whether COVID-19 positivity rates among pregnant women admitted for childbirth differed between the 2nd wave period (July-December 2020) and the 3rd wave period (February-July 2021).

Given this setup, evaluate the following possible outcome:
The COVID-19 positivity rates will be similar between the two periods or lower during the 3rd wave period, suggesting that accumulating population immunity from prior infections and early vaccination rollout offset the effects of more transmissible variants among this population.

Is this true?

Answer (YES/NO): YES